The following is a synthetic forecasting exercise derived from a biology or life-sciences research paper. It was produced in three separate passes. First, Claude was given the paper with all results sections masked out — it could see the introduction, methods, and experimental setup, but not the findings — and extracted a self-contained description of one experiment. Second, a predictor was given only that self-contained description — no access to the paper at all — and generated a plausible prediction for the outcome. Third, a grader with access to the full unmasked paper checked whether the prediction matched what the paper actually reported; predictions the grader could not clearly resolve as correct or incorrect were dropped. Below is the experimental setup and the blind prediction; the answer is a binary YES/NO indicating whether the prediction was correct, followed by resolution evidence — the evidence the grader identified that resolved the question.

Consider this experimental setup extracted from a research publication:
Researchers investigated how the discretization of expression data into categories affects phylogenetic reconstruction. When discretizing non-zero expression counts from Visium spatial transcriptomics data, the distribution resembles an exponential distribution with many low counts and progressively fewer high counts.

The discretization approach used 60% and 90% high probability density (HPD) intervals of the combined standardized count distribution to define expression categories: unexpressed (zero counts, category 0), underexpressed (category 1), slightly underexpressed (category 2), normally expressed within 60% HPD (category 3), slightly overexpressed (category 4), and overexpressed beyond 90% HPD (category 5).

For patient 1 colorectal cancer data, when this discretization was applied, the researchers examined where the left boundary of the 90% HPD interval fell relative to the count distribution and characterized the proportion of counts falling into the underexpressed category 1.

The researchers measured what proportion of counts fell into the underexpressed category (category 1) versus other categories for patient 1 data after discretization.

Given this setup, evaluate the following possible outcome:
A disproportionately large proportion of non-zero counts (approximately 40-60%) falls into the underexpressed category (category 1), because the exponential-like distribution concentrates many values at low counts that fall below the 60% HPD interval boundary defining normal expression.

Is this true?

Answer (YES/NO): NO